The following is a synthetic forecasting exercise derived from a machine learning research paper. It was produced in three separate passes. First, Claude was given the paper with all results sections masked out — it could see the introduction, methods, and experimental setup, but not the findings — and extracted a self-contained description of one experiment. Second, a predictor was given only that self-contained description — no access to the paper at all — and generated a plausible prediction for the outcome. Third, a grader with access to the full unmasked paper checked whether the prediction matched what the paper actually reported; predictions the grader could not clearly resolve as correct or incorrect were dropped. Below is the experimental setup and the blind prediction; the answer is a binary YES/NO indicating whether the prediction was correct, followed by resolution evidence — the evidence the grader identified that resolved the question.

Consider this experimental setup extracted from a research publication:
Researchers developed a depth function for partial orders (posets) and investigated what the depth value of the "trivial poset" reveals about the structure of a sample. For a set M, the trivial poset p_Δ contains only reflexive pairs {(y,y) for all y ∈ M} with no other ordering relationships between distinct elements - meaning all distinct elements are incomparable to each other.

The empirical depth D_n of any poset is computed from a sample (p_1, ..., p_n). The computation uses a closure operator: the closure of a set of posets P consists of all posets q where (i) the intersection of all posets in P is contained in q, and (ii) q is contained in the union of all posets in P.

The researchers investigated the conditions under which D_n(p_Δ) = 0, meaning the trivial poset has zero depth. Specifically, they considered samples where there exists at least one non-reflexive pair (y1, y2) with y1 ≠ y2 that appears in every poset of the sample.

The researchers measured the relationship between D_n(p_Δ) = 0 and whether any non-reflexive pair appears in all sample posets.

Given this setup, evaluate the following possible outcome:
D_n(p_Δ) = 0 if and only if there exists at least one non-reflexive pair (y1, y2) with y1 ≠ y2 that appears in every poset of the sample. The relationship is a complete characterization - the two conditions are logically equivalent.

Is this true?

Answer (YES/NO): YES